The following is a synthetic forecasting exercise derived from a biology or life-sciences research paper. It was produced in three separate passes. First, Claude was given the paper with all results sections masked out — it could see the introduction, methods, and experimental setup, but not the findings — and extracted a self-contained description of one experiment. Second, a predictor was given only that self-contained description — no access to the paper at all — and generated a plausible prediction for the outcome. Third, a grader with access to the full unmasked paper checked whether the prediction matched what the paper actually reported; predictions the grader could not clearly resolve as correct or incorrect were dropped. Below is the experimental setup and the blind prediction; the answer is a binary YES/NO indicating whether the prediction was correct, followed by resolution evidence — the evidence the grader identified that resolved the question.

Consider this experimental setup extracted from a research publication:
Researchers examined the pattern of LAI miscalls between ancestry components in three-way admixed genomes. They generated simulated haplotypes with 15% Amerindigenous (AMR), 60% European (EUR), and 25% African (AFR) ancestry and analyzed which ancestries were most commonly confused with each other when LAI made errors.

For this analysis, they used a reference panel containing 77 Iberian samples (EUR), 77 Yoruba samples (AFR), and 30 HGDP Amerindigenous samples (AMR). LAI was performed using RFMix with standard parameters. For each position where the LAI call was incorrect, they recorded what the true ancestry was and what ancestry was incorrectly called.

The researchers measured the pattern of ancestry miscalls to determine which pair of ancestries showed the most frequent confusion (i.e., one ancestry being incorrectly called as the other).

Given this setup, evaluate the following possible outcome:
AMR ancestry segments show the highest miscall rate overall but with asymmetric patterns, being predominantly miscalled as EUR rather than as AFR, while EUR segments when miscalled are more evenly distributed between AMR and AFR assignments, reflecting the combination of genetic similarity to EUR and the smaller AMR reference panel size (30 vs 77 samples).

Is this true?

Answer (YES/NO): NO